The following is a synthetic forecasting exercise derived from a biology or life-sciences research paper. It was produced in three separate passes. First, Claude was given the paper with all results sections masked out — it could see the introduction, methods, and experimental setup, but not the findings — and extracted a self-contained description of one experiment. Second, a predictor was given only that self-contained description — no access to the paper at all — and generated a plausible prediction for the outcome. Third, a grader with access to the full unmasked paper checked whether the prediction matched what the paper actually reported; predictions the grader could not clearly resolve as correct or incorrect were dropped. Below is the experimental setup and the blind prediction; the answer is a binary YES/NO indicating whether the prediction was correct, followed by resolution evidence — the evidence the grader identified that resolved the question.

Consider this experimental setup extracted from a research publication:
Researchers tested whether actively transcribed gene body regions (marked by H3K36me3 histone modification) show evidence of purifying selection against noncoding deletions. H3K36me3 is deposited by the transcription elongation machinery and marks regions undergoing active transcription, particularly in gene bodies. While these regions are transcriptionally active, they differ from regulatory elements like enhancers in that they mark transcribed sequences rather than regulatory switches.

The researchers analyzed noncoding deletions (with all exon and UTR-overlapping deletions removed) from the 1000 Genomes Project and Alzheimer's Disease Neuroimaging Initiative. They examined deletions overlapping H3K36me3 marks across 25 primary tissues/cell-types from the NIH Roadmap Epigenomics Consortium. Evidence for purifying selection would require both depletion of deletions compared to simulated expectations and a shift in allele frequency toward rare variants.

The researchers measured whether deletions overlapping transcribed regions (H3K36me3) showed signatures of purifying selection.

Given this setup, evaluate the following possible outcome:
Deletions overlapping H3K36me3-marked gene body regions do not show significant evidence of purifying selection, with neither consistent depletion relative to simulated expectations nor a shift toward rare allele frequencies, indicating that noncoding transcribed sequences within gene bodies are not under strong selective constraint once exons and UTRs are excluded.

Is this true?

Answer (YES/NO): YES